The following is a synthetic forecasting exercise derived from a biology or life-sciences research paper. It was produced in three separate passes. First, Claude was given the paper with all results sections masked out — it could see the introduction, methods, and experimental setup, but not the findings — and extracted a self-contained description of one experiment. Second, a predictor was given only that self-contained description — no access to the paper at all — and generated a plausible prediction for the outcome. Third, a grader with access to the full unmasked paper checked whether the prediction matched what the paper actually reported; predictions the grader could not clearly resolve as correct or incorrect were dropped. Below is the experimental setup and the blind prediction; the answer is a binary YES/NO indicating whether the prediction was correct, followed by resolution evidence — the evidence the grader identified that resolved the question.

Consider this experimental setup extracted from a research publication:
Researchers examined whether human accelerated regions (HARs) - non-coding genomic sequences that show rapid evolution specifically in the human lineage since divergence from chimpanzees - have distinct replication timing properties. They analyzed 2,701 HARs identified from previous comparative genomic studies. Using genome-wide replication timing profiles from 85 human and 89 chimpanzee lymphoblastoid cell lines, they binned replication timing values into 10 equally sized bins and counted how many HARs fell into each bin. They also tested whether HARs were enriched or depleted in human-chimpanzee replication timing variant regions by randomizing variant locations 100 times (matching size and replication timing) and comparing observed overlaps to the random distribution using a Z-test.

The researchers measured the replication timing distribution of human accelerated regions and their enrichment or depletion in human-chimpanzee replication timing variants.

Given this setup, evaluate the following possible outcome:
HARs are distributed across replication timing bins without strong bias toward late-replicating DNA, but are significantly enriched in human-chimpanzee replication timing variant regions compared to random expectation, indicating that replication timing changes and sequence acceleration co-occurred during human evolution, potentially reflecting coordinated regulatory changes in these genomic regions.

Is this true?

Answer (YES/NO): NO